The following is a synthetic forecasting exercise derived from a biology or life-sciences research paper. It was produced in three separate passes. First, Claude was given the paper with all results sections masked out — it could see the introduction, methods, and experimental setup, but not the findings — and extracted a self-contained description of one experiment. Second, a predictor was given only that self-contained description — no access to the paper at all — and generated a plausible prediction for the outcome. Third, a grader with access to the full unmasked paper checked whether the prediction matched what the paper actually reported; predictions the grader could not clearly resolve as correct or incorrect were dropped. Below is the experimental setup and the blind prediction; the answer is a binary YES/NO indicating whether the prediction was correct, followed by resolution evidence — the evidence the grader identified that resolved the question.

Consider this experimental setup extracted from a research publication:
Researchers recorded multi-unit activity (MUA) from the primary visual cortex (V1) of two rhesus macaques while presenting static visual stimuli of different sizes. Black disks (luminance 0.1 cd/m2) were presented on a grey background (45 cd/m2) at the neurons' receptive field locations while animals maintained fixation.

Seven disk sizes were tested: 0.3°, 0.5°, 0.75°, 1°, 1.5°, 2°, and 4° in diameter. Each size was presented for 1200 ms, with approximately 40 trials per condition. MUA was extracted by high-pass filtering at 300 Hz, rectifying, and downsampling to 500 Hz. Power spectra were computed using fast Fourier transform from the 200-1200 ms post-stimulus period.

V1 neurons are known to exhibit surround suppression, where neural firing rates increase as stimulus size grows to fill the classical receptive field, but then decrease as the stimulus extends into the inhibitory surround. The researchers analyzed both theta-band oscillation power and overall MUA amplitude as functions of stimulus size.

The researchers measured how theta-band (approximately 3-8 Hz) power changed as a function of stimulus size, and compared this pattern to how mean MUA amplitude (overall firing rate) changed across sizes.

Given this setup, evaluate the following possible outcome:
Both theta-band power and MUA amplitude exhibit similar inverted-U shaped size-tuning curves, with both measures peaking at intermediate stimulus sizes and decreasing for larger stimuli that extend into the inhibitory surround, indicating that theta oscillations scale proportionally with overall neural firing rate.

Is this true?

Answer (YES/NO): YES